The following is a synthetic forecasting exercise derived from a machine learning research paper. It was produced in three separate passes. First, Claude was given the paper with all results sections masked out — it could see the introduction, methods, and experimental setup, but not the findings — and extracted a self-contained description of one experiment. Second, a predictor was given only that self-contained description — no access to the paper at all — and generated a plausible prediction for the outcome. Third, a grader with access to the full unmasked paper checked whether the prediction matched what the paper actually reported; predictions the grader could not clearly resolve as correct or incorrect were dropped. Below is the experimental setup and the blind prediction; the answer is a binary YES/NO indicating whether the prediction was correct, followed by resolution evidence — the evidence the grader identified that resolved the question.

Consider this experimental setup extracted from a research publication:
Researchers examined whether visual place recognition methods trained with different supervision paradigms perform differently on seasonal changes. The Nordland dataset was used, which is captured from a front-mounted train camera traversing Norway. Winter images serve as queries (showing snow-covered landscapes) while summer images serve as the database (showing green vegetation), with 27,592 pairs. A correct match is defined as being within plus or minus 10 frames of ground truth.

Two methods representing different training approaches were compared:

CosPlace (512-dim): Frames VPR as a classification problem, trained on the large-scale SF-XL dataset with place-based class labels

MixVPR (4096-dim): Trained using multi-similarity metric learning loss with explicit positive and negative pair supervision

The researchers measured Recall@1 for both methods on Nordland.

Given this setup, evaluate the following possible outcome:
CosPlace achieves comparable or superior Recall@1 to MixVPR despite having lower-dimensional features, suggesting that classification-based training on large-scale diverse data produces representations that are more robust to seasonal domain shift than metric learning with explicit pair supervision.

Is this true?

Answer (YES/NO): NO